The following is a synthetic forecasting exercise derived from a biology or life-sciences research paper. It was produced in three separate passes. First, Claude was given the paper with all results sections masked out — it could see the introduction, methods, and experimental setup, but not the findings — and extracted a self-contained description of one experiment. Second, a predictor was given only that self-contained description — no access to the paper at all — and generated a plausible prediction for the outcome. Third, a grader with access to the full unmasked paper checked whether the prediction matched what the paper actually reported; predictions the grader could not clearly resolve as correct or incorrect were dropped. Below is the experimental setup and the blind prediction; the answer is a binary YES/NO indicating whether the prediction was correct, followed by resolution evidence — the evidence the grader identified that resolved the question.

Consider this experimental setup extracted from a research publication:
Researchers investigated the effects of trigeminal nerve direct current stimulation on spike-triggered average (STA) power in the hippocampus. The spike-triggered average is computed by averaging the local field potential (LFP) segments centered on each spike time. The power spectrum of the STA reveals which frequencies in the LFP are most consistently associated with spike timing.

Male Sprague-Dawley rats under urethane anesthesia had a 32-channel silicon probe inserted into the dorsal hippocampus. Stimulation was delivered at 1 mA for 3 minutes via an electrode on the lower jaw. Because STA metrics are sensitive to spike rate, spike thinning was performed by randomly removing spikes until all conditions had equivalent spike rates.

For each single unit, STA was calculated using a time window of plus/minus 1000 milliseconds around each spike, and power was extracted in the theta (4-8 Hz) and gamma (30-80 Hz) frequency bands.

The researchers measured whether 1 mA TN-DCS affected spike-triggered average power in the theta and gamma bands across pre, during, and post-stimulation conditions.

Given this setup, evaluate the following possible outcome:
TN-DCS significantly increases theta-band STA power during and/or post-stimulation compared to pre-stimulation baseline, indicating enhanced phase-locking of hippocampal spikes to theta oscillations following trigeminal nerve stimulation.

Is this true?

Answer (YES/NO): YES